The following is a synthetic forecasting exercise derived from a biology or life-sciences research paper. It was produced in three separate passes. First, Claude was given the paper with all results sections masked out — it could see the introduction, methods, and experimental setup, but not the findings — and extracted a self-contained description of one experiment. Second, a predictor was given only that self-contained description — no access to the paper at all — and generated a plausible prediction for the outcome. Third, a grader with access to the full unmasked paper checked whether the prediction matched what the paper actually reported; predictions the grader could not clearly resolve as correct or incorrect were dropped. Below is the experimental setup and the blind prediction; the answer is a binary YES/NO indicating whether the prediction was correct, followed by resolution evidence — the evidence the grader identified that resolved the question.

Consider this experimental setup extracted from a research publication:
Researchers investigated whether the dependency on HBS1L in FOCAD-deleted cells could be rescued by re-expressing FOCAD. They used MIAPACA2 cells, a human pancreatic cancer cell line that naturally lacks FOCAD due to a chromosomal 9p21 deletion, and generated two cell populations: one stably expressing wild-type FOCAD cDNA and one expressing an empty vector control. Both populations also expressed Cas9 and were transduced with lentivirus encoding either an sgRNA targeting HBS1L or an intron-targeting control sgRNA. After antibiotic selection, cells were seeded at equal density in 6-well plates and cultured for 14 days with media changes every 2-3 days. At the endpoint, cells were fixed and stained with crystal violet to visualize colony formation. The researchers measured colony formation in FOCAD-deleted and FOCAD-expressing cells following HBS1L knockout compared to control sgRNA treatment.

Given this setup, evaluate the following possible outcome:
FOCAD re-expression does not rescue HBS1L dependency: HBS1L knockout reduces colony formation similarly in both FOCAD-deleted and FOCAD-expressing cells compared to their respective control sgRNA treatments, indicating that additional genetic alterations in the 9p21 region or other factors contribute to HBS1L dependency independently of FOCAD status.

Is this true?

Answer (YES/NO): NO